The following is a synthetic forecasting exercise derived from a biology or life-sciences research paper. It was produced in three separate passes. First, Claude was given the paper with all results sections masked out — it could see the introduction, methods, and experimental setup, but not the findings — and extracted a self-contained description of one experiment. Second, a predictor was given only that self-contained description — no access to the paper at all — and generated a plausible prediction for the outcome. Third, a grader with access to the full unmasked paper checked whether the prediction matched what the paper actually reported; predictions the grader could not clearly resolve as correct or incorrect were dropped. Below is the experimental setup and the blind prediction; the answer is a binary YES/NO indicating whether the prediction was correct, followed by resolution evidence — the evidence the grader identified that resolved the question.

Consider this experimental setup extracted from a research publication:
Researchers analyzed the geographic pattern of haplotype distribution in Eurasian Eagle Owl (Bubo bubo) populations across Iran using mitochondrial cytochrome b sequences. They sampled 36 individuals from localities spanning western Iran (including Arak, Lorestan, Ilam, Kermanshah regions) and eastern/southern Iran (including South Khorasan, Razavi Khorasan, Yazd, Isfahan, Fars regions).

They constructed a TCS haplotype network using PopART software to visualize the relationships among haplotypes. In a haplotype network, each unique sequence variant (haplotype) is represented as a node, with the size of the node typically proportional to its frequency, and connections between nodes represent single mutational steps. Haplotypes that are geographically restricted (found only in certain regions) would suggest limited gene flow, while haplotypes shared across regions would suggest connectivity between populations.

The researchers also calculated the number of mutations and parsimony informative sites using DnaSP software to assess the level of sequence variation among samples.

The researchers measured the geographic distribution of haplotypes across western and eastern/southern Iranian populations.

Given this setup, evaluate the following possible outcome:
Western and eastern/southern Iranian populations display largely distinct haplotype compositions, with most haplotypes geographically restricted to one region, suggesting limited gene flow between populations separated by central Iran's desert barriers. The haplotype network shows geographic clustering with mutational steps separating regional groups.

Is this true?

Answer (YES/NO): NO